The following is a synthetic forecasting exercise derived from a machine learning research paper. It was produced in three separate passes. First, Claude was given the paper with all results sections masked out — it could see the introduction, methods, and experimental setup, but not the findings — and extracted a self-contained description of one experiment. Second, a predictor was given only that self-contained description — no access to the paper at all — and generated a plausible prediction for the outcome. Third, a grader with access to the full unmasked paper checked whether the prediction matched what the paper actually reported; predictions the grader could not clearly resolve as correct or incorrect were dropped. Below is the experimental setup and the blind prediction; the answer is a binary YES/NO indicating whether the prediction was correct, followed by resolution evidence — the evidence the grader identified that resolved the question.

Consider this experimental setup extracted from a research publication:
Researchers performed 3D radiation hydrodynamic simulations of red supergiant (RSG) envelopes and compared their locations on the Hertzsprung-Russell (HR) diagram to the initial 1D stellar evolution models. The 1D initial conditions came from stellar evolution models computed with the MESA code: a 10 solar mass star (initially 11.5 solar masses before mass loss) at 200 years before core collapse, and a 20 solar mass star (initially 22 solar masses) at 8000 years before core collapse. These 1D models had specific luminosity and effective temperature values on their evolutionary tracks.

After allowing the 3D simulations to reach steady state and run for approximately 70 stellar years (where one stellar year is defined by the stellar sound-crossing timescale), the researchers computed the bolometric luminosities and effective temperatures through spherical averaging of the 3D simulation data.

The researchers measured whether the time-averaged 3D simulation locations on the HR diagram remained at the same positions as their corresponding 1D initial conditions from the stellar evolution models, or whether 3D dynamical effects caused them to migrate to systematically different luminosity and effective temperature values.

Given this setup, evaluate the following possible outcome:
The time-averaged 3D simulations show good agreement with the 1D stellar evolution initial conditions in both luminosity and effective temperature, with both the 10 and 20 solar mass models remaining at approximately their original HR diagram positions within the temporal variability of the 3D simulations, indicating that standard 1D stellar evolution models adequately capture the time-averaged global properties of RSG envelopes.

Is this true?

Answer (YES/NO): NO